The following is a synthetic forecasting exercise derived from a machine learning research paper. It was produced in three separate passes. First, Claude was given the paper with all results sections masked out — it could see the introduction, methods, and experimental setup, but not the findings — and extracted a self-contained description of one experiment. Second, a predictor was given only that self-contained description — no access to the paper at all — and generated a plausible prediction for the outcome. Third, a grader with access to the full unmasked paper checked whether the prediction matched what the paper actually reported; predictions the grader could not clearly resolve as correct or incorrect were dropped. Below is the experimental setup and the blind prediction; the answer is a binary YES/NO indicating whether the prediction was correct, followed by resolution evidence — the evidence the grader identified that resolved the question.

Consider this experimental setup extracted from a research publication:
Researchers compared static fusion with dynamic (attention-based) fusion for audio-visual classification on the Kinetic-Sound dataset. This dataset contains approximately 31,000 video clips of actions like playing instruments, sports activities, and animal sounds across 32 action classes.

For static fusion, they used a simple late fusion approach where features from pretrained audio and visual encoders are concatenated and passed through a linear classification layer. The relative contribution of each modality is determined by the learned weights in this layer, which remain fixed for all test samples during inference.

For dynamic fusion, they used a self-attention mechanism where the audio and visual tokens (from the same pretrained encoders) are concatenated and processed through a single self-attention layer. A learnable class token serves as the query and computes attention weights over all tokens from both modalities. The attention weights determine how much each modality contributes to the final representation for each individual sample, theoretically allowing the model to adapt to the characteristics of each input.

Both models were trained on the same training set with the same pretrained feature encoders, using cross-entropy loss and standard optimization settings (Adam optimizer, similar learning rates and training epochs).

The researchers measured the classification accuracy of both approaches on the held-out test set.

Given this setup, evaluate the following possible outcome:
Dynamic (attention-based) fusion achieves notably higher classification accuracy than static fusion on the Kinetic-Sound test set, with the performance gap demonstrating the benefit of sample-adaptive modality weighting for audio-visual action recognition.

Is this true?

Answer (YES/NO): NO